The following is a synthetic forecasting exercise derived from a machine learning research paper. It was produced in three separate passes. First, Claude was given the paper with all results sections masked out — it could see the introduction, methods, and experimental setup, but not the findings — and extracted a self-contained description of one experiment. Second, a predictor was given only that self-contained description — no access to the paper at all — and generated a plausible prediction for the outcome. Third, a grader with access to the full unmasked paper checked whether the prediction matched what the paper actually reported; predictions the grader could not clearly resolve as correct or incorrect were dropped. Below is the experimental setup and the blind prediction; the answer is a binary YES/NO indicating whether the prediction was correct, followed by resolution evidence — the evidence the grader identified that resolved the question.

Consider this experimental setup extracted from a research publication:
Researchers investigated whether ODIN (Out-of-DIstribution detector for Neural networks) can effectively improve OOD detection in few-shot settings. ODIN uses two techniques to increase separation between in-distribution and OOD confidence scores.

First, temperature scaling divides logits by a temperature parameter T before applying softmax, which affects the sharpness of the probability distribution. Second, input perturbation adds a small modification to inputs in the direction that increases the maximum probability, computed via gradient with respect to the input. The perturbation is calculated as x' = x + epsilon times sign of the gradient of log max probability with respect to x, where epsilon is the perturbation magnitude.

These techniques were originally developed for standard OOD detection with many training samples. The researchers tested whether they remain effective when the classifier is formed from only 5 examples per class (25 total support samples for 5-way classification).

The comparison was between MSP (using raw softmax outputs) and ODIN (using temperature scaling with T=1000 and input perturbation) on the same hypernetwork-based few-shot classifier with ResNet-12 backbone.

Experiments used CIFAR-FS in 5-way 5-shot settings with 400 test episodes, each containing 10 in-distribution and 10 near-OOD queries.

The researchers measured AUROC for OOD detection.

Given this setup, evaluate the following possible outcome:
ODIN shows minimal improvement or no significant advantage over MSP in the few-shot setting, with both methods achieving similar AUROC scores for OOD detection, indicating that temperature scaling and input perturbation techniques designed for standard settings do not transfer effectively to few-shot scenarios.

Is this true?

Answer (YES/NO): YES